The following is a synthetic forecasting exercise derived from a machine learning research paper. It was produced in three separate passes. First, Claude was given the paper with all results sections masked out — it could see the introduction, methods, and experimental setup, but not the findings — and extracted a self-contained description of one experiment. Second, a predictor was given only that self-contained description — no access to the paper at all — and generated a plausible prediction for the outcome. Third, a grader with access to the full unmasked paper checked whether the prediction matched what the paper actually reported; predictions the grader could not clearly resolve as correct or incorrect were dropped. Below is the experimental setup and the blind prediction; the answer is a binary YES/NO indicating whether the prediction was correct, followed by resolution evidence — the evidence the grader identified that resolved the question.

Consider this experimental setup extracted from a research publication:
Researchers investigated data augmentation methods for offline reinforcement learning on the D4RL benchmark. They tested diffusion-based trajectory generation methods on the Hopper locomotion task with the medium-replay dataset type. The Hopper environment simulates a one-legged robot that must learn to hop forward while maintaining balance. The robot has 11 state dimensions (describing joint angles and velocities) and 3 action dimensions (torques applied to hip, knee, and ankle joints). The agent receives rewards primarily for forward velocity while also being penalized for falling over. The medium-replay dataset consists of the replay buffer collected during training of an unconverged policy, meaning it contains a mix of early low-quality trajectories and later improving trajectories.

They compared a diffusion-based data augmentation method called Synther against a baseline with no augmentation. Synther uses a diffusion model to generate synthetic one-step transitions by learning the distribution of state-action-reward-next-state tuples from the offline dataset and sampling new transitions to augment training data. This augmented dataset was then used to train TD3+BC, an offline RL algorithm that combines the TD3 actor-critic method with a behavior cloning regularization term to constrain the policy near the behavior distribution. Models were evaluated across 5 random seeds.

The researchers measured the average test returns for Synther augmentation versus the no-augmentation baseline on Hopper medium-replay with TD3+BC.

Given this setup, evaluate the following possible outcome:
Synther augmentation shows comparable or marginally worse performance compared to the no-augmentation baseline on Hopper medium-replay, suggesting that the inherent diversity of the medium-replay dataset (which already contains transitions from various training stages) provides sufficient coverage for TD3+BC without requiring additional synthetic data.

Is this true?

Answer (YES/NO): NO